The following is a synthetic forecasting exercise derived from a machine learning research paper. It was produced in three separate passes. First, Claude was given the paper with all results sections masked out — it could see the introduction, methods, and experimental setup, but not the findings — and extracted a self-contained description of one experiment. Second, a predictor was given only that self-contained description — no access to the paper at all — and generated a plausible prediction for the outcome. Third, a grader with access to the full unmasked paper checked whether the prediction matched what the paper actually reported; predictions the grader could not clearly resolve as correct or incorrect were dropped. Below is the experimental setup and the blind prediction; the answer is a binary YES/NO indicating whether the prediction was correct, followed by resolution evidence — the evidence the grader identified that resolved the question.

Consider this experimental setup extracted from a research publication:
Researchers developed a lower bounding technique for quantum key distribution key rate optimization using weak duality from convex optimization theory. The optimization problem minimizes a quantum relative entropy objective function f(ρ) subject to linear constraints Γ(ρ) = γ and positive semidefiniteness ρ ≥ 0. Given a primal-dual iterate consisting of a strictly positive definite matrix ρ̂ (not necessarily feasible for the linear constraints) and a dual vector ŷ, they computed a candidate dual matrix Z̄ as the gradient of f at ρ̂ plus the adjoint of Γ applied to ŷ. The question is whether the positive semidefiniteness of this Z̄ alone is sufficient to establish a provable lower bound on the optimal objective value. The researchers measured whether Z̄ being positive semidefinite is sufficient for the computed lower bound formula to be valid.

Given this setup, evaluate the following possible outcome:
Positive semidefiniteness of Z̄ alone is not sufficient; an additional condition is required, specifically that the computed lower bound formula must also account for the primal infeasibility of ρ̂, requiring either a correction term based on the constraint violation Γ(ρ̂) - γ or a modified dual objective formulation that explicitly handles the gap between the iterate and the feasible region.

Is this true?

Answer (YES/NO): NO